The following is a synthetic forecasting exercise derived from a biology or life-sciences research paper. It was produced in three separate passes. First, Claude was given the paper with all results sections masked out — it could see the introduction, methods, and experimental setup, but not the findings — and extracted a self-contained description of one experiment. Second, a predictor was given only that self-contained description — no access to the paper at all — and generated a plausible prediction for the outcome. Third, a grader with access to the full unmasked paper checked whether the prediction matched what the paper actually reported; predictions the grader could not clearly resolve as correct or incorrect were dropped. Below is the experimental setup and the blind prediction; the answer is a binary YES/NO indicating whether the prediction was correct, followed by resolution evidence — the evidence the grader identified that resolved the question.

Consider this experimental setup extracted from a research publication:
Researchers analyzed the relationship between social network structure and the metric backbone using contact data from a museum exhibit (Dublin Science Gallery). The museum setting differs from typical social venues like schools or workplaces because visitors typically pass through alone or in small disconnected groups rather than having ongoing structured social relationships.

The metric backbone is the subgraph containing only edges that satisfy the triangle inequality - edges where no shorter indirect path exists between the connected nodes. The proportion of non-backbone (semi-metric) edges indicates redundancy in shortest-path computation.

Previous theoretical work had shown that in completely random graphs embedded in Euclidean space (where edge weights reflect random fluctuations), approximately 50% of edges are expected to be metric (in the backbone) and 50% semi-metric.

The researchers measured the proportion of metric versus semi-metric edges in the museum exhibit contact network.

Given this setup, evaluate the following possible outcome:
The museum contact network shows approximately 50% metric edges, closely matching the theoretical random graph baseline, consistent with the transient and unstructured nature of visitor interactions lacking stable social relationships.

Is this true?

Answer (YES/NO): YES